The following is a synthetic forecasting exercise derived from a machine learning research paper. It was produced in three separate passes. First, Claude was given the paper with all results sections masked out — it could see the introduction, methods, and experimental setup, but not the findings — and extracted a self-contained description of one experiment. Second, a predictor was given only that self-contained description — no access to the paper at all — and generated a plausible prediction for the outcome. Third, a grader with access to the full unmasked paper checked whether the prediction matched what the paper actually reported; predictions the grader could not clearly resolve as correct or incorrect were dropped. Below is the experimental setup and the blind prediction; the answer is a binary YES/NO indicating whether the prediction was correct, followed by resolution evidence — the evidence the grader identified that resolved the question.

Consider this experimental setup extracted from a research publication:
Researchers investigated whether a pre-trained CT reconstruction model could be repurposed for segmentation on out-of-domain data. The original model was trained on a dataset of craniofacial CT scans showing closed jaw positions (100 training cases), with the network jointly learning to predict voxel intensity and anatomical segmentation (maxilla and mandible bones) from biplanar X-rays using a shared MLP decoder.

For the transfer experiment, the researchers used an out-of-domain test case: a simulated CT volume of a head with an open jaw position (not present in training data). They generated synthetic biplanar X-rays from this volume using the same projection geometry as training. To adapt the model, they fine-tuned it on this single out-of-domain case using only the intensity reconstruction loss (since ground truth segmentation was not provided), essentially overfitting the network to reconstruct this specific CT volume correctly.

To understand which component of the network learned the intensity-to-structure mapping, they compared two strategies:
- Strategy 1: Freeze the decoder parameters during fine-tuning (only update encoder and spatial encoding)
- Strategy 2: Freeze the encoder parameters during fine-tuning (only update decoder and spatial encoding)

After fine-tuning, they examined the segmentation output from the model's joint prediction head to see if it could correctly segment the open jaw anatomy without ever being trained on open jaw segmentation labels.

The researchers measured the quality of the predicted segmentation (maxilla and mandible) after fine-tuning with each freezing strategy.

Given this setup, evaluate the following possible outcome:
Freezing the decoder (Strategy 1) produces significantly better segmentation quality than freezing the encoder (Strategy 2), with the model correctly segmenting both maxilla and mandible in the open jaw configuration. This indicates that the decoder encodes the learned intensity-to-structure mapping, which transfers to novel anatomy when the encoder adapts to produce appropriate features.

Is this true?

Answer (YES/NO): YES